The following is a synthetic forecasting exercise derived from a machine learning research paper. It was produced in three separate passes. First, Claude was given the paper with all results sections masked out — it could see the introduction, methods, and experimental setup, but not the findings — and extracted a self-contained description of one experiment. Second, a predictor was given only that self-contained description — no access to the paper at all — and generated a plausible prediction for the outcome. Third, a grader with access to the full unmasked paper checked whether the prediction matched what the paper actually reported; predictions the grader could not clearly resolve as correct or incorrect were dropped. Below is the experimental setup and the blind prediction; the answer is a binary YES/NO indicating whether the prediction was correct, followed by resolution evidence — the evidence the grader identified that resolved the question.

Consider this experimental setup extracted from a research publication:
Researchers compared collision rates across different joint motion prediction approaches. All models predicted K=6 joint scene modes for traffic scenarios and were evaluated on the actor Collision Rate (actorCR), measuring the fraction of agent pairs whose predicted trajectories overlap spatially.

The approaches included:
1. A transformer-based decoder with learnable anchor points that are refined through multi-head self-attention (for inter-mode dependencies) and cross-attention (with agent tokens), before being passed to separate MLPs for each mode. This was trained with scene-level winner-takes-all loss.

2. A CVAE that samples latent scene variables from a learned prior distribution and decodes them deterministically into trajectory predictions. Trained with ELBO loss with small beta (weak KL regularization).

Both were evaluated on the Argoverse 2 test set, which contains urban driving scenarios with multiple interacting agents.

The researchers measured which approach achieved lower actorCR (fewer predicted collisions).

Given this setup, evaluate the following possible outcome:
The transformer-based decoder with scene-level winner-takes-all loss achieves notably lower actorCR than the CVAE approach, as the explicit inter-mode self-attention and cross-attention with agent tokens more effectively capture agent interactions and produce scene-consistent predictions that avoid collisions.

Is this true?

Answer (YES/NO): YES